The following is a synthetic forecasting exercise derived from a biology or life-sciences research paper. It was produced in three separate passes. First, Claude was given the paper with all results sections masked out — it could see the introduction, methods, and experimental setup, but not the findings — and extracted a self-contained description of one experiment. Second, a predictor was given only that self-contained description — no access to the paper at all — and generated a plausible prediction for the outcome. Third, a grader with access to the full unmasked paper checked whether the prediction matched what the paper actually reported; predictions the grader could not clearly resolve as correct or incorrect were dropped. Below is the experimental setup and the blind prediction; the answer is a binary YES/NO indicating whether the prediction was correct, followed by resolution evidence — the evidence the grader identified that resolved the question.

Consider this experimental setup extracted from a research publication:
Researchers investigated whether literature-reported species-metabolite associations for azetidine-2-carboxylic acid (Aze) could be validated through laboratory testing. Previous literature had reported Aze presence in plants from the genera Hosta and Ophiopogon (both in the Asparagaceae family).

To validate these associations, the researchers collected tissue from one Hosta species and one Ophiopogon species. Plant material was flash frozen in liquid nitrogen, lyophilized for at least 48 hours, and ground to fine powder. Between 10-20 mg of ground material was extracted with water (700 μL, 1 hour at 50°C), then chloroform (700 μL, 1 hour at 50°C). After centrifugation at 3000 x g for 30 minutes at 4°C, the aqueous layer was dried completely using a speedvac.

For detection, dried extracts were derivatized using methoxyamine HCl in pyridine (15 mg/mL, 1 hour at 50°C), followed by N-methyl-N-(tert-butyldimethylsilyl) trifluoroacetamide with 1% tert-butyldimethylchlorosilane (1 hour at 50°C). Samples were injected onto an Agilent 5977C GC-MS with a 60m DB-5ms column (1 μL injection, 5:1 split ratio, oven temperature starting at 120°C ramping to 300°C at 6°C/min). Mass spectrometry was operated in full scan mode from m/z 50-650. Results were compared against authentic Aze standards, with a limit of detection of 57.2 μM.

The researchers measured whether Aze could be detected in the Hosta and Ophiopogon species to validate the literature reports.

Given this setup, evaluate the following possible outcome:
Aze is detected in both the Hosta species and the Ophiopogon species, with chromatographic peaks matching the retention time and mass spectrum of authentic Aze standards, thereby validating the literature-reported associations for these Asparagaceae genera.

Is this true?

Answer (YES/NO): NO